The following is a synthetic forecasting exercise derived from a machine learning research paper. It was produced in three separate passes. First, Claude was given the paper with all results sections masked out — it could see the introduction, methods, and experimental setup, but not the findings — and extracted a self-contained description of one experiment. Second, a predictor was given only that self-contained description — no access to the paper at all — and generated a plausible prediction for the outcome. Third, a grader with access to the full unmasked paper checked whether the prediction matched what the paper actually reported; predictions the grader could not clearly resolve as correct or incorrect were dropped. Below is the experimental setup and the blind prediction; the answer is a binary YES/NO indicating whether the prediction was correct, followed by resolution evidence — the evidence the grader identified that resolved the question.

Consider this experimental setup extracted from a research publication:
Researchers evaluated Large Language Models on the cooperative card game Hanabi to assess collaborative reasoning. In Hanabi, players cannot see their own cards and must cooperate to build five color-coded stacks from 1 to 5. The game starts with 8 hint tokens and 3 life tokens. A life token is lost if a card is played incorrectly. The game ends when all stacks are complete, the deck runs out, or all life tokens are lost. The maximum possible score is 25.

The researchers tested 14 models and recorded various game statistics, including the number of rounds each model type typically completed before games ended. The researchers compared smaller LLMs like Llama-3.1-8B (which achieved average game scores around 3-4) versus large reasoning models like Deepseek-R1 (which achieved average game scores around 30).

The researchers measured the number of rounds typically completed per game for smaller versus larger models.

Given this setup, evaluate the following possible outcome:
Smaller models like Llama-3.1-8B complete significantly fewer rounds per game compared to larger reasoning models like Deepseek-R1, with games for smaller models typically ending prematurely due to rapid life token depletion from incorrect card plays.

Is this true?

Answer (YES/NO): YES